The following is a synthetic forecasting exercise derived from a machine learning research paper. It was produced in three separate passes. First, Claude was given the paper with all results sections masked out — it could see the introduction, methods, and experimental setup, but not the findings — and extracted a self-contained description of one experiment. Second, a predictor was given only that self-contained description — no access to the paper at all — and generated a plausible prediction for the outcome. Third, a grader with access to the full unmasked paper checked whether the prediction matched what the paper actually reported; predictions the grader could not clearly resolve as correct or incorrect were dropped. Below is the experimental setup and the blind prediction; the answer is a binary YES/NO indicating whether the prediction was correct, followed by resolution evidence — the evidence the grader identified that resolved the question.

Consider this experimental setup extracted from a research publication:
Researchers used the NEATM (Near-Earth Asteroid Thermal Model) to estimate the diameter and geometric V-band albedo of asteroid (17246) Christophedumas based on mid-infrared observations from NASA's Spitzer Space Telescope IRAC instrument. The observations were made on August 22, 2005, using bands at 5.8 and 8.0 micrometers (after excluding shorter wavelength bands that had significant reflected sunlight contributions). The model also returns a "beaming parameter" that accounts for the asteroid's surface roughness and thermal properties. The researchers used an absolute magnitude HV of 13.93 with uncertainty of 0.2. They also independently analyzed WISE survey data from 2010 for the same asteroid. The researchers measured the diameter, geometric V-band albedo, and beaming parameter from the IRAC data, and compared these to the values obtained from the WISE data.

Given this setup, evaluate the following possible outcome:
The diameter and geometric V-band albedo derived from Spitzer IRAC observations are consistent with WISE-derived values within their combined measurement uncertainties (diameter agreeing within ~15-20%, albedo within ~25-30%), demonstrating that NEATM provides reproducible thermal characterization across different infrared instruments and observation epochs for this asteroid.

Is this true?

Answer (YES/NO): YES